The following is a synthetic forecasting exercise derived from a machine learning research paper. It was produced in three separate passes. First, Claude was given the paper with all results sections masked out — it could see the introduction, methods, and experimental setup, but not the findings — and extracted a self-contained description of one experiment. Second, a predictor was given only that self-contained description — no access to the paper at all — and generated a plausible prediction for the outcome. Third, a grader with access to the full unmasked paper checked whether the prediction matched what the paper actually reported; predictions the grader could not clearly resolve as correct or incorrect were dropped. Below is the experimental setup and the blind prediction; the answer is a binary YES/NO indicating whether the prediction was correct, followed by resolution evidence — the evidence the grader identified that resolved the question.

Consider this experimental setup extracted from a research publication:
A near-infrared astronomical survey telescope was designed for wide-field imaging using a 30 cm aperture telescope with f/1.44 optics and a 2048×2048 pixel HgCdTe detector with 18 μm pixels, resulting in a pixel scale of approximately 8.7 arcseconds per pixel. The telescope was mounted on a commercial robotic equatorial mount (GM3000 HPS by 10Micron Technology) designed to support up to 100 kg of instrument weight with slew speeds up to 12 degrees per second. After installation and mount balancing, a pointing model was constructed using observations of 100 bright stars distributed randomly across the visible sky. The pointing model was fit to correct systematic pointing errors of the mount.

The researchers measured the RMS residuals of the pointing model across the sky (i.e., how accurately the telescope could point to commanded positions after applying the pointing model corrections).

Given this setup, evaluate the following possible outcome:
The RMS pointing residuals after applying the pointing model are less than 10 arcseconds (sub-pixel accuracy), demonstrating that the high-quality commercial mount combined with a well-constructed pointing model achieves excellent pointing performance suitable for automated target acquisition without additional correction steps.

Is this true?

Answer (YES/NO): NO